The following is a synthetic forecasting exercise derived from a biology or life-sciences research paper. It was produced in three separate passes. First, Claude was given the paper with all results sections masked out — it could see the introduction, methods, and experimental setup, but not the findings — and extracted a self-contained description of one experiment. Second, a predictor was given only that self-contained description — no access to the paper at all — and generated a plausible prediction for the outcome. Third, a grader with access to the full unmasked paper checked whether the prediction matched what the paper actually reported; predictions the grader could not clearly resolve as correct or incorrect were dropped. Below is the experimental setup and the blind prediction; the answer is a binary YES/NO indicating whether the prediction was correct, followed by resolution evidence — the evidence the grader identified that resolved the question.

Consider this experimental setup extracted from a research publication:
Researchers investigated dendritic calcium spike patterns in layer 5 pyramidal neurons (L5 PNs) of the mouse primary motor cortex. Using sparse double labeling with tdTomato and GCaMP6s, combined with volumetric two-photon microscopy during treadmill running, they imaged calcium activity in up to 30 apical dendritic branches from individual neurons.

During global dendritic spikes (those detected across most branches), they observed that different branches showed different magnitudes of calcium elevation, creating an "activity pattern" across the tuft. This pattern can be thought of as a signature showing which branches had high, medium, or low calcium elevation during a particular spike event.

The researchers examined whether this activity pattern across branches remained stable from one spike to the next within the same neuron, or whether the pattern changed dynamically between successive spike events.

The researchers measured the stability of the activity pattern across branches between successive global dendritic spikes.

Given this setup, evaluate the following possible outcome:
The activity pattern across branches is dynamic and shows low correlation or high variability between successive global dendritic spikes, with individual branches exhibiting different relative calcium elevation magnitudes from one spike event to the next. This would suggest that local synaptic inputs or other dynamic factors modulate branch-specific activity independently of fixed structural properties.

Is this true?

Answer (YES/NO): YES